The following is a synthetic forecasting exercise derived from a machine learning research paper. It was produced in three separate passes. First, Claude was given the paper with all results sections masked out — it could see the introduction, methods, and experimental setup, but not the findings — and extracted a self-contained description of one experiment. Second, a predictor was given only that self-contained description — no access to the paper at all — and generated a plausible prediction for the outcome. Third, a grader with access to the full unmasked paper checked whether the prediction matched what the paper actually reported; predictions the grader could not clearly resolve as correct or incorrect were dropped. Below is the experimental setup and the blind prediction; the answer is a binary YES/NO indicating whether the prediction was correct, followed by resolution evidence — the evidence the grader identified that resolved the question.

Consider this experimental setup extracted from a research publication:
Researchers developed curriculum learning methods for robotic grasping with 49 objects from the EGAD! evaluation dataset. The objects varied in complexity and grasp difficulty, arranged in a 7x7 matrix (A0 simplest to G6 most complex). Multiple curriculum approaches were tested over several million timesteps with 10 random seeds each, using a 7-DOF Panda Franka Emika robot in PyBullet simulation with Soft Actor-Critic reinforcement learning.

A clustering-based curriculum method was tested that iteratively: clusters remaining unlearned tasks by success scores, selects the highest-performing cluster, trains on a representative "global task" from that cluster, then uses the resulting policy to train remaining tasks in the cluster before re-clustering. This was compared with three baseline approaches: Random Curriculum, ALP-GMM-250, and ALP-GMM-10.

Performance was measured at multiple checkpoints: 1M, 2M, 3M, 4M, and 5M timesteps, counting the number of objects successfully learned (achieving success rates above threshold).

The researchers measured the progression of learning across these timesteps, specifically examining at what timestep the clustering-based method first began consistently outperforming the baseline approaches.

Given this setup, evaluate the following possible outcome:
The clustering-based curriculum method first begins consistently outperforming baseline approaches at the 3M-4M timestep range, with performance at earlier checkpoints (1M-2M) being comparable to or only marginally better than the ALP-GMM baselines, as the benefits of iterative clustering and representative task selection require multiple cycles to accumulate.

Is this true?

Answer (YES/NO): NO